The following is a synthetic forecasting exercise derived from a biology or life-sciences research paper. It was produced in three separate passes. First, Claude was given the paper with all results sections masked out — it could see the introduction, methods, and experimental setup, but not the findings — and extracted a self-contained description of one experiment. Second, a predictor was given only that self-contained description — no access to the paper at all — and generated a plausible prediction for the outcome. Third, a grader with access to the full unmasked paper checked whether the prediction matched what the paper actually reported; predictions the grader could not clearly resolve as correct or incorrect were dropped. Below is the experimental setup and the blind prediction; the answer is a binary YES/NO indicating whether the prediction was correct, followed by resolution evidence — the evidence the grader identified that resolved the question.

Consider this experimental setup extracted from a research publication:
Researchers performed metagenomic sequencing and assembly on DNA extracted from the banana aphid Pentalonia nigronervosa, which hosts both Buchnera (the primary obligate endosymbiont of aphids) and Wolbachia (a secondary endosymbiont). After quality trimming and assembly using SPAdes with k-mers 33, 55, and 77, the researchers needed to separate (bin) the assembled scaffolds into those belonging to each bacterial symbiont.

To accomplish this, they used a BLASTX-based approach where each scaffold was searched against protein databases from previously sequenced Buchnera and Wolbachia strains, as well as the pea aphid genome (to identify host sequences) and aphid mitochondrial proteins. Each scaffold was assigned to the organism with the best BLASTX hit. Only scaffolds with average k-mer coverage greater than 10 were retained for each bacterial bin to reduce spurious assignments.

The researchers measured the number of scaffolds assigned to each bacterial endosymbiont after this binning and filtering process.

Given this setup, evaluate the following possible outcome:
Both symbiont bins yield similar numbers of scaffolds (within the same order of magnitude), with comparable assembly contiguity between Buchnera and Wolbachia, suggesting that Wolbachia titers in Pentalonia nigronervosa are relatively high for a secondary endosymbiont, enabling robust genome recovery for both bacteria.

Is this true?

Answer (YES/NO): NO